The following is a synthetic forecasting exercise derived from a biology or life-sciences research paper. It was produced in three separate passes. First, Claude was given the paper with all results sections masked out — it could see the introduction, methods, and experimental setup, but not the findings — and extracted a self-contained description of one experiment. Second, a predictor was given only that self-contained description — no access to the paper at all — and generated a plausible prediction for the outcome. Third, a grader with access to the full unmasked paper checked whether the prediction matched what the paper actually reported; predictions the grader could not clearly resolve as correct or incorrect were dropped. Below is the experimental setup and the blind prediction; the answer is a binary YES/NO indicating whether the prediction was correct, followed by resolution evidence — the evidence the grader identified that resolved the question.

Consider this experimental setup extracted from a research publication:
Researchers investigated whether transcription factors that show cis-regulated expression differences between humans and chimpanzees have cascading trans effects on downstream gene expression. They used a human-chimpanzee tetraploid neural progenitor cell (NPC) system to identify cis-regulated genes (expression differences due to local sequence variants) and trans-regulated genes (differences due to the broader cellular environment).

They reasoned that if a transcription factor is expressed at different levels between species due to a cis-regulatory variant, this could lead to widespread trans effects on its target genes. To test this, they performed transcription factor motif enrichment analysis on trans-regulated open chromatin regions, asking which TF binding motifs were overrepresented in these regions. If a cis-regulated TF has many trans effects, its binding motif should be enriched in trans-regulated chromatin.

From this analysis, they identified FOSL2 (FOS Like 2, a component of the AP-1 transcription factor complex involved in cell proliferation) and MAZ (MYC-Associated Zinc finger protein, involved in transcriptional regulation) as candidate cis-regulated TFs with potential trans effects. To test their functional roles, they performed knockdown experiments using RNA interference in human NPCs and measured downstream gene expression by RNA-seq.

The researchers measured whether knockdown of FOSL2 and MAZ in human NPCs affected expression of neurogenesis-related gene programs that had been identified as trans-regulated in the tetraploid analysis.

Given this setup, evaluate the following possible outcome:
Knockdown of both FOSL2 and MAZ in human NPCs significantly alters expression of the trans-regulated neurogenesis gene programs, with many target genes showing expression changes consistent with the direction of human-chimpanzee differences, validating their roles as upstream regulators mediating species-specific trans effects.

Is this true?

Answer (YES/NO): NO